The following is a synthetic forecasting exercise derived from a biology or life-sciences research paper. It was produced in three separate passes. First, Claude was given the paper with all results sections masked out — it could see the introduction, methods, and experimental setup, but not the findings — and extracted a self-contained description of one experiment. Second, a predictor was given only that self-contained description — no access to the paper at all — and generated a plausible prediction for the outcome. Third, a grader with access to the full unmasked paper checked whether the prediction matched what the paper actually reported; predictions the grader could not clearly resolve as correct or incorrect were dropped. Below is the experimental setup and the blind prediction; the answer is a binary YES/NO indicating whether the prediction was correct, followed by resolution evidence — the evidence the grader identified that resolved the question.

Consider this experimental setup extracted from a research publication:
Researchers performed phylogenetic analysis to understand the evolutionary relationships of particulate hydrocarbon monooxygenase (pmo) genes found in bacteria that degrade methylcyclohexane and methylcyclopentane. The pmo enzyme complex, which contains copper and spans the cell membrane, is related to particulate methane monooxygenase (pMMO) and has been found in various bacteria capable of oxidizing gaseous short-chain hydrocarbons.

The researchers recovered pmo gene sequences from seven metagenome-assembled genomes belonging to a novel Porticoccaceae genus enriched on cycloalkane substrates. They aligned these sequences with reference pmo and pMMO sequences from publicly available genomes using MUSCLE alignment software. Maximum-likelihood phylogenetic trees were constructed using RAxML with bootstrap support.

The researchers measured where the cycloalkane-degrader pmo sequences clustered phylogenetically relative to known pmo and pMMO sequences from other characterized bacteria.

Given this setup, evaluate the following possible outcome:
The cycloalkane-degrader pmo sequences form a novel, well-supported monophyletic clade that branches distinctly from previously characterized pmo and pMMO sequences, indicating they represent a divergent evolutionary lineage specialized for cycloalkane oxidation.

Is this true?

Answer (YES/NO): YES